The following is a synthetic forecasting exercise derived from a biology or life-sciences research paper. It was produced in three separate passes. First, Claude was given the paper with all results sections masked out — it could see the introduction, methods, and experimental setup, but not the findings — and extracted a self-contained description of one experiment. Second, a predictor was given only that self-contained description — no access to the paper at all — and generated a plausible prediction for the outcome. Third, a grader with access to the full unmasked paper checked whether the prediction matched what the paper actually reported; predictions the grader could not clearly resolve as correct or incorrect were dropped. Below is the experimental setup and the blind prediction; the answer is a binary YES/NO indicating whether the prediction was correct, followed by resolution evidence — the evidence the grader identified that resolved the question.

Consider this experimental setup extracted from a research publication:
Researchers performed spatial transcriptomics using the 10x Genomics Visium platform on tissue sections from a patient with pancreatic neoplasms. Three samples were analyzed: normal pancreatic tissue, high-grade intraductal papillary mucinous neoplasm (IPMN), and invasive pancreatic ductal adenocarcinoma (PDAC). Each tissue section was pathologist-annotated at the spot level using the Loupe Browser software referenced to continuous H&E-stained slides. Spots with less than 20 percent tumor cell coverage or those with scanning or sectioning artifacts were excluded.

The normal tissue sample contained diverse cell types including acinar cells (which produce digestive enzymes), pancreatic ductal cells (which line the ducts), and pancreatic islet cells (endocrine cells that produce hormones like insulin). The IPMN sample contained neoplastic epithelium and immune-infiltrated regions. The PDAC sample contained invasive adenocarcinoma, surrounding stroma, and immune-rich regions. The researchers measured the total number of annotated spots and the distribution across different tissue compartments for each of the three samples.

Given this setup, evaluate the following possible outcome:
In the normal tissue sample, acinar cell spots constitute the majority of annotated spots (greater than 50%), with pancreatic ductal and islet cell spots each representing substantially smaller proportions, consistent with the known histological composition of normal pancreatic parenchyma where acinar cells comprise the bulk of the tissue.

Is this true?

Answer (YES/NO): YES